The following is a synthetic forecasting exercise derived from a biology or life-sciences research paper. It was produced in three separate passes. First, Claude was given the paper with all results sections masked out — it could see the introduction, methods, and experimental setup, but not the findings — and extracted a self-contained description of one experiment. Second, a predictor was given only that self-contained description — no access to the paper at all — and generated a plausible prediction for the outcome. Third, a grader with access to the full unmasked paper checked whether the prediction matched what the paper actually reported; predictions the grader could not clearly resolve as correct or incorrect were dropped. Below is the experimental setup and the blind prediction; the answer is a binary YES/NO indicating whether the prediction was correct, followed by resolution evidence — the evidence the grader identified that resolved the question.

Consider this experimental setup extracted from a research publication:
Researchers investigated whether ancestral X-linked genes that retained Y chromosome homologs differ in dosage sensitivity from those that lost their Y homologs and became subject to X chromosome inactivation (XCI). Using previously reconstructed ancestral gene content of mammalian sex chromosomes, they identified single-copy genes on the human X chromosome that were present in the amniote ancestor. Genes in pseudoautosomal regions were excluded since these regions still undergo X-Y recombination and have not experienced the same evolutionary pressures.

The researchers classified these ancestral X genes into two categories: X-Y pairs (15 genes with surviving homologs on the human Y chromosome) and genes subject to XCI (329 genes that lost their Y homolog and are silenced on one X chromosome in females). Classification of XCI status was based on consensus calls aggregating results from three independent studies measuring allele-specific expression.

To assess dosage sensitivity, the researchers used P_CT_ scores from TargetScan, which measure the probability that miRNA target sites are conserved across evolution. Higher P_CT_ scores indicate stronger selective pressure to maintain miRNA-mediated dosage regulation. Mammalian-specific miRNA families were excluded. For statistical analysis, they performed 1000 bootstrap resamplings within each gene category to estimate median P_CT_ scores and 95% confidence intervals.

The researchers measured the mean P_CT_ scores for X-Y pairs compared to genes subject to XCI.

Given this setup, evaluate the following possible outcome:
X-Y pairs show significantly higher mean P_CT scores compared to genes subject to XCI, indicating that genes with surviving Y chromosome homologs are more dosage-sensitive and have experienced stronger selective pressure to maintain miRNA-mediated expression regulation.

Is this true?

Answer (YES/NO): YES